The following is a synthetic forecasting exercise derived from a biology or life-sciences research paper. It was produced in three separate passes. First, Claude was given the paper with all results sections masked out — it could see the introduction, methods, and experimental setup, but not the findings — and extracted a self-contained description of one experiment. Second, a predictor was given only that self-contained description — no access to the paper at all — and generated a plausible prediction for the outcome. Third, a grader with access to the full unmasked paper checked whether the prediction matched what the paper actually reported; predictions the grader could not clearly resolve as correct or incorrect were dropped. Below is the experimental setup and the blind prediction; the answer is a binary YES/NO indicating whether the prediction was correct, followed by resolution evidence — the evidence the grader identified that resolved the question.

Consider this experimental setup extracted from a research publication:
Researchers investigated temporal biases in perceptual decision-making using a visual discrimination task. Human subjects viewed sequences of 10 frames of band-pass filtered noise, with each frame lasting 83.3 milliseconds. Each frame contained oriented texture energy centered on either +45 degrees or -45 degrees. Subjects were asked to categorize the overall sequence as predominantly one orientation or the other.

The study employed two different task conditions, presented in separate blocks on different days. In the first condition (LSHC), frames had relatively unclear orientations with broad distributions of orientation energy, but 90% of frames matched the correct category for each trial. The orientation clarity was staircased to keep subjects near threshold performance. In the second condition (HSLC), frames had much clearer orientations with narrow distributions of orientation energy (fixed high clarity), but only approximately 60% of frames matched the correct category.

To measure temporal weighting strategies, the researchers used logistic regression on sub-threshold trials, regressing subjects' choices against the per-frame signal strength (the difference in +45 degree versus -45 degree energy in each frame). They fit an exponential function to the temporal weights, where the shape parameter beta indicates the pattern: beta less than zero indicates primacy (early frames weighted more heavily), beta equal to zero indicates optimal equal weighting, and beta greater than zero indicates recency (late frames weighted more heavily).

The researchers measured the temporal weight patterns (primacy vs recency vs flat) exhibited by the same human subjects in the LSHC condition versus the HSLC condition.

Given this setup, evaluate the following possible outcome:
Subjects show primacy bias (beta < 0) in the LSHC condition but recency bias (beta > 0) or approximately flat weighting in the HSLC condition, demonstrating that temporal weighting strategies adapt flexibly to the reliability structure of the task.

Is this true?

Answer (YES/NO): YES